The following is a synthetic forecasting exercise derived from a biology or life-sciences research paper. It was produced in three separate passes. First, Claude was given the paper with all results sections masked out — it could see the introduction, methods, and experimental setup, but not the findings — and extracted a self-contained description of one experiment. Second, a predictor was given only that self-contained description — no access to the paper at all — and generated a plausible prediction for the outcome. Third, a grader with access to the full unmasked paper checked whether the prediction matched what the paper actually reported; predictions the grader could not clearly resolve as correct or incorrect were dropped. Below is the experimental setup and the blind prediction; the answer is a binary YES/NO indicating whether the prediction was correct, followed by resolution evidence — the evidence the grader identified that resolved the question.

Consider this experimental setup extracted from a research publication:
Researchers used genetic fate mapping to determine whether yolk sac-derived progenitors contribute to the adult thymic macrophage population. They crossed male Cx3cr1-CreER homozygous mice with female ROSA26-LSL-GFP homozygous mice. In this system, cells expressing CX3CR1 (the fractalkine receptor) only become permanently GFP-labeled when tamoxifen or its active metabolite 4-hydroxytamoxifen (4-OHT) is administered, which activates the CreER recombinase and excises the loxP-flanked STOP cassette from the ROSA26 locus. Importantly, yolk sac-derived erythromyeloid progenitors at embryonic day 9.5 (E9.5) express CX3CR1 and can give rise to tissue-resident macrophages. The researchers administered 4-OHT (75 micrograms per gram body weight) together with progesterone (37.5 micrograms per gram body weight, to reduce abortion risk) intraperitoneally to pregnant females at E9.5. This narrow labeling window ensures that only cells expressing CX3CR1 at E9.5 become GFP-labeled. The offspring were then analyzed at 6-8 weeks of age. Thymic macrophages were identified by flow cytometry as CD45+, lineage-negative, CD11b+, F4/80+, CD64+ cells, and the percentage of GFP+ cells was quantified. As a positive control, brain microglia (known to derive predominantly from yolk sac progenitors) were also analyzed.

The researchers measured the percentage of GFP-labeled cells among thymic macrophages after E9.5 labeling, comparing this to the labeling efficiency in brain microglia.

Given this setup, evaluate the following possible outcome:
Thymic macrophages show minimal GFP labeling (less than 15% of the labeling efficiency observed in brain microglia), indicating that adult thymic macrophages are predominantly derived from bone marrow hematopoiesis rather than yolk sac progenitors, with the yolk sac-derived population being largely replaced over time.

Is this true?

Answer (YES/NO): YES